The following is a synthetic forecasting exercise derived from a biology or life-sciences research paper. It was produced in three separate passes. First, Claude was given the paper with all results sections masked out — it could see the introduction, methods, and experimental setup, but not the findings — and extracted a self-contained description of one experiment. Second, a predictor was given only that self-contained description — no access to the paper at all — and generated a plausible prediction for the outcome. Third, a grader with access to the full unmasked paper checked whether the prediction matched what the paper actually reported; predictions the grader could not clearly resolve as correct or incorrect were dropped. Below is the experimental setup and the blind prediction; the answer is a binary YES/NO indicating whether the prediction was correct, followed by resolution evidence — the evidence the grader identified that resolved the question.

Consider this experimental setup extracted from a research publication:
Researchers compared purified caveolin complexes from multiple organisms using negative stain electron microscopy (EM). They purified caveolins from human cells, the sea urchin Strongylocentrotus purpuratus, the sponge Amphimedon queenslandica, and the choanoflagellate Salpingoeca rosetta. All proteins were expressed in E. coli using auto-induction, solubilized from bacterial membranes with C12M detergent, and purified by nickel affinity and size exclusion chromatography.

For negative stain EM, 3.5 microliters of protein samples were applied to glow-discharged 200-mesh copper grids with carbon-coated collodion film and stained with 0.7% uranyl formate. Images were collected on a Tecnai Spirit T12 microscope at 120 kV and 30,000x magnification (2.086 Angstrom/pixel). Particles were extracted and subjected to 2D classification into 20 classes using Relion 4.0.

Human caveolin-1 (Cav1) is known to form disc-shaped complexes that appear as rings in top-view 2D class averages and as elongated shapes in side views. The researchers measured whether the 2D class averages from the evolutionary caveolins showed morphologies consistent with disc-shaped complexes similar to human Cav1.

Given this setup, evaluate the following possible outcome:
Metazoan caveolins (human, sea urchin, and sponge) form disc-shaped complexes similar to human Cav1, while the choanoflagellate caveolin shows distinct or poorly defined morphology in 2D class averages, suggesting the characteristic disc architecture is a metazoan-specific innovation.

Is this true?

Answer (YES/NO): NO